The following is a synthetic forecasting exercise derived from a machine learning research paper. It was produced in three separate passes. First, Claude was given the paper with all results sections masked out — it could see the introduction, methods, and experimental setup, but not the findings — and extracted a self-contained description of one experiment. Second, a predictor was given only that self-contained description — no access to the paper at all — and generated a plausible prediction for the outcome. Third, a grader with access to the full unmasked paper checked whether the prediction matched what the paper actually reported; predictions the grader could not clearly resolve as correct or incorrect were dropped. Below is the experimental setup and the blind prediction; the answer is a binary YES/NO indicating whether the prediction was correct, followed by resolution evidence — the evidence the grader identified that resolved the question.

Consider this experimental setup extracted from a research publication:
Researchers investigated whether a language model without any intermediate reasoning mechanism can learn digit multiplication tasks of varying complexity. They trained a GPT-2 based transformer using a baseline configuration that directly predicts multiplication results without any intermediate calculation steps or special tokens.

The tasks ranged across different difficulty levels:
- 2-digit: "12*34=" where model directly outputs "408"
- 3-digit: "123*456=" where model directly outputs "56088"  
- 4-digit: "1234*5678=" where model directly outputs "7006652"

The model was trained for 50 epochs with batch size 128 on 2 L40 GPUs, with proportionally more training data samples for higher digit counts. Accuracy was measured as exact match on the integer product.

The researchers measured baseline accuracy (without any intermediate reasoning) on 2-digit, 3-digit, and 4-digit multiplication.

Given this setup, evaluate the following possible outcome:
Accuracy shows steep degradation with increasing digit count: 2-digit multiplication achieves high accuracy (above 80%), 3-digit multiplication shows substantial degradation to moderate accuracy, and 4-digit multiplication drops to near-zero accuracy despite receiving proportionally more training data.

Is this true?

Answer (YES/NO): NO